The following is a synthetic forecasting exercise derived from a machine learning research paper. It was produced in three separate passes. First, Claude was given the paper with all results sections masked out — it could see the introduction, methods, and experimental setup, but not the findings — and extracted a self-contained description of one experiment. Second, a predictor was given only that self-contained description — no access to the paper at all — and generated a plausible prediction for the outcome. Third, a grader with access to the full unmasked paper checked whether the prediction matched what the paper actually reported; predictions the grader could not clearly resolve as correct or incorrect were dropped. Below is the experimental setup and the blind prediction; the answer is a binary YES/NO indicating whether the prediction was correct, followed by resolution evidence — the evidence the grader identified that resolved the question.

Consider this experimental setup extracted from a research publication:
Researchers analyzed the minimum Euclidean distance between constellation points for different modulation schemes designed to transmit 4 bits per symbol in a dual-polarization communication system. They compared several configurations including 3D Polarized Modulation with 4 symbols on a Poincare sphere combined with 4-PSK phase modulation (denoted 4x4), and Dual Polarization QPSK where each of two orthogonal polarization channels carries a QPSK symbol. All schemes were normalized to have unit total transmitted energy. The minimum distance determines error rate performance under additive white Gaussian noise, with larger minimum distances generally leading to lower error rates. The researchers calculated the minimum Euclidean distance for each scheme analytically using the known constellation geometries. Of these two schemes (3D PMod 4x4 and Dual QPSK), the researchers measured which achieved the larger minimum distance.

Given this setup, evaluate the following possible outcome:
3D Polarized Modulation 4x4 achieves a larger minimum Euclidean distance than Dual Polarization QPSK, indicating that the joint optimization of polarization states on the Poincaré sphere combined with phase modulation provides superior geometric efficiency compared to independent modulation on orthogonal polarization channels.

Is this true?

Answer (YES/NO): NO